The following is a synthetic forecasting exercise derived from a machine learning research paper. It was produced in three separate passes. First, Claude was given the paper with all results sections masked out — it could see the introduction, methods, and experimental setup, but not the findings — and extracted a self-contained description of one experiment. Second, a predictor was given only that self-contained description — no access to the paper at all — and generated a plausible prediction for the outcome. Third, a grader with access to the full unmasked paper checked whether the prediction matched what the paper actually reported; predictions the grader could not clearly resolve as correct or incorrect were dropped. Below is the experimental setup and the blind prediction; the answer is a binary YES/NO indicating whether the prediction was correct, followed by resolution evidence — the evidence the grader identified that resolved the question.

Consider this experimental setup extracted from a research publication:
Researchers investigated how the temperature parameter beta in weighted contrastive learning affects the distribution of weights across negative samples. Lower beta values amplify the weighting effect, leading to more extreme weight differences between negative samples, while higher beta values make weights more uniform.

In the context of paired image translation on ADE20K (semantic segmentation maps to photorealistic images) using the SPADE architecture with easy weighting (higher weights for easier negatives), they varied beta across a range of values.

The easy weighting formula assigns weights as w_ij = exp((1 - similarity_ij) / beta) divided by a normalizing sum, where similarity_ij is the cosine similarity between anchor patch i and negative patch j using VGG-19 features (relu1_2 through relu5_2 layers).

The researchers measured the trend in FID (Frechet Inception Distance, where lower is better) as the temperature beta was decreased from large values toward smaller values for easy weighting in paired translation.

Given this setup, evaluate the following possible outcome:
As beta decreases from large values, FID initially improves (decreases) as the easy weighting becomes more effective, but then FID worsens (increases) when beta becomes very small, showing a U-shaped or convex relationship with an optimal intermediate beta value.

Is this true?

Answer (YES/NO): NO